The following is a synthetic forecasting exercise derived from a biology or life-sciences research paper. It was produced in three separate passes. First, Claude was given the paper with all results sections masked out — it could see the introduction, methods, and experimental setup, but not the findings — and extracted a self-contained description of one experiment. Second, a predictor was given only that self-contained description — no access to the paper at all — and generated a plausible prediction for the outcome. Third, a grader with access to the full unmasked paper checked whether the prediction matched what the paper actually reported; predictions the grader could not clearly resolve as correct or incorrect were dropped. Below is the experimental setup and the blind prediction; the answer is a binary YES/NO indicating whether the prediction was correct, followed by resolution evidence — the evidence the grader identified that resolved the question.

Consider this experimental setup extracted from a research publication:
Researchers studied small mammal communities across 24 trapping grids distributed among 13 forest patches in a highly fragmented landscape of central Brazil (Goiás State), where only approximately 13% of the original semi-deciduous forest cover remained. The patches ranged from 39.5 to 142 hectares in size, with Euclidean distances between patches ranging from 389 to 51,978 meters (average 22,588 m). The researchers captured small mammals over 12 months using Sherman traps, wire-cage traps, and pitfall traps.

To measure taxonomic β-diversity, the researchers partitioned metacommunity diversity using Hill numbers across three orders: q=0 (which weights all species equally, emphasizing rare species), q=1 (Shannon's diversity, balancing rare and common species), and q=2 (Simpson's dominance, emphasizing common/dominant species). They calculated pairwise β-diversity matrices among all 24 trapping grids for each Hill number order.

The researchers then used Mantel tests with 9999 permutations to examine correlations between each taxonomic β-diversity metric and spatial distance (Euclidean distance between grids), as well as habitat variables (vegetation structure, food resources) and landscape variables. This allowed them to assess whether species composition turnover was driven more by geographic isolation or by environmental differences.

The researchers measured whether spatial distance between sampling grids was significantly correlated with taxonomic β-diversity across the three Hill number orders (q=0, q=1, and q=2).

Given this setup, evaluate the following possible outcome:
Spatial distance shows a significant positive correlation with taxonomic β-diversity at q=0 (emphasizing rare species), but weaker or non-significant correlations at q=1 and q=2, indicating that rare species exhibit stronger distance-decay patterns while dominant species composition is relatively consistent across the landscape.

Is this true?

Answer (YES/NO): NO